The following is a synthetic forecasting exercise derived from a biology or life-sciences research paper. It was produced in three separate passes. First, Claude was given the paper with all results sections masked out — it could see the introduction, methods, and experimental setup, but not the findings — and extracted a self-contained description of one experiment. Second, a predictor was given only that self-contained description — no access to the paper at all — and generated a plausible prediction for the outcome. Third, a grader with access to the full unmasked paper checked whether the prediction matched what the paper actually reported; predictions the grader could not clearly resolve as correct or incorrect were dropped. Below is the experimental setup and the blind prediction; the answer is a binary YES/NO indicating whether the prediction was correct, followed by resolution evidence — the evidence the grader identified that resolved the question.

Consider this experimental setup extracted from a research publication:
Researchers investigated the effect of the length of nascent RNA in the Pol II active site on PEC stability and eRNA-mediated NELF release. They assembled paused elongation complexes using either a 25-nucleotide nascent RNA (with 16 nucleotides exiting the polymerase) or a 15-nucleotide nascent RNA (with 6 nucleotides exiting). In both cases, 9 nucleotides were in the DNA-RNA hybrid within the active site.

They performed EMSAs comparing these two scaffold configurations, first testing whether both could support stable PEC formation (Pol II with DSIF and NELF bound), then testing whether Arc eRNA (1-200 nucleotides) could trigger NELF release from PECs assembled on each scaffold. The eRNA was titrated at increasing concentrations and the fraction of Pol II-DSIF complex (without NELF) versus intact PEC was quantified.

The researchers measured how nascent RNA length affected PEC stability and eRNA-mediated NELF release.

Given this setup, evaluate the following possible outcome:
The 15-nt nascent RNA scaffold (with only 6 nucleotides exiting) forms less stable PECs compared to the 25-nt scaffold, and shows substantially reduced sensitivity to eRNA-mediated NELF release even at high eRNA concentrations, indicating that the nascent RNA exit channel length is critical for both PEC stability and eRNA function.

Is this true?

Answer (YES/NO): NO